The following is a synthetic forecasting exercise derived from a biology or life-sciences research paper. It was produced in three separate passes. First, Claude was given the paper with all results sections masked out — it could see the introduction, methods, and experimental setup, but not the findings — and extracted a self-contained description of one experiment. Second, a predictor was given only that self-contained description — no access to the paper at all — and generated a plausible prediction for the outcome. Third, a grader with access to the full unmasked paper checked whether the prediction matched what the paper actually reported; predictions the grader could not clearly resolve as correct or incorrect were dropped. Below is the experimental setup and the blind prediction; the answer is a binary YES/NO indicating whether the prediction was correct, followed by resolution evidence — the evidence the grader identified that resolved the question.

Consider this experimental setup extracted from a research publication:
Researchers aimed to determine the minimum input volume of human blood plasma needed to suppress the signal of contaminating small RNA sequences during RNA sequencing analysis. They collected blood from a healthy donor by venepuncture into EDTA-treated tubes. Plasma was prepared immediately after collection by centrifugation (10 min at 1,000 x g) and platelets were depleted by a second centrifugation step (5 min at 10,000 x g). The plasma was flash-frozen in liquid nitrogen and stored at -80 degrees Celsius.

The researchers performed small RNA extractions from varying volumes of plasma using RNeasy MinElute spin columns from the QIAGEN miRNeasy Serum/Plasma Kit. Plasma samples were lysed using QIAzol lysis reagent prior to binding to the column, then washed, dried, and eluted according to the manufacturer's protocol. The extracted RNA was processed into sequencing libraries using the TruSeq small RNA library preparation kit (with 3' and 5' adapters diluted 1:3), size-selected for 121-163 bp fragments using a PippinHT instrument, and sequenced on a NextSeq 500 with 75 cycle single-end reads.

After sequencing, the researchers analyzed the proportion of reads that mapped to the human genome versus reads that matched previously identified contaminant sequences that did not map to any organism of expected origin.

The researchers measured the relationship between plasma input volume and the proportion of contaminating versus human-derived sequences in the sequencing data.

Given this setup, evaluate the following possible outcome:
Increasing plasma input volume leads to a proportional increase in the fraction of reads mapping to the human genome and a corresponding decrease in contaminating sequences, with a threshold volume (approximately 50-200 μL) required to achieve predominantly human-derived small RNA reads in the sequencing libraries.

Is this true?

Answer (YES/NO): YES